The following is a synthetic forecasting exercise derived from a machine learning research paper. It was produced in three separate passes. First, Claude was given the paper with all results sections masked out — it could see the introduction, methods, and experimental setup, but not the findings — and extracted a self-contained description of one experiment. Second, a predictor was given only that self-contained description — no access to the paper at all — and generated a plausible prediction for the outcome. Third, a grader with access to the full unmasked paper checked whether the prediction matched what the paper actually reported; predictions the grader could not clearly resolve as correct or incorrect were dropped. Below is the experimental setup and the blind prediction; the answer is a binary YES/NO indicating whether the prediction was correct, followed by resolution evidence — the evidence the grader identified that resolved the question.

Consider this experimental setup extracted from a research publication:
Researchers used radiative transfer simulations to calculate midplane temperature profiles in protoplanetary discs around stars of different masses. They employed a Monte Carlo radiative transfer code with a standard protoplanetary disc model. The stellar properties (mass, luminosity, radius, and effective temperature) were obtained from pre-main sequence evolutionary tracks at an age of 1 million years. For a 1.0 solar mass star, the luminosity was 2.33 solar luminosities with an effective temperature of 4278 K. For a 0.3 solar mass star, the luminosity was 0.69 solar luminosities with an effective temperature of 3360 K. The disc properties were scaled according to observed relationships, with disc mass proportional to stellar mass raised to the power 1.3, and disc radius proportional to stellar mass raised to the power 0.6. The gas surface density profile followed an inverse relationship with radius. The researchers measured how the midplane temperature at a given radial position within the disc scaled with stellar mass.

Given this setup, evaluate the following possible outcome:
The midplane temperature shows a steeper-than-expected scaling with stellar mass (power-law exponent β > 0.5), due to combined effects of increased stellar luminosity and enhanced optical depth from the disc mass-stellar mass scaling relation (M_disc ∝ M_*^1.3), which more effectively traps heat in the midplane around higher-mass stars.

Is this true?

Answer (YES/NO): NO